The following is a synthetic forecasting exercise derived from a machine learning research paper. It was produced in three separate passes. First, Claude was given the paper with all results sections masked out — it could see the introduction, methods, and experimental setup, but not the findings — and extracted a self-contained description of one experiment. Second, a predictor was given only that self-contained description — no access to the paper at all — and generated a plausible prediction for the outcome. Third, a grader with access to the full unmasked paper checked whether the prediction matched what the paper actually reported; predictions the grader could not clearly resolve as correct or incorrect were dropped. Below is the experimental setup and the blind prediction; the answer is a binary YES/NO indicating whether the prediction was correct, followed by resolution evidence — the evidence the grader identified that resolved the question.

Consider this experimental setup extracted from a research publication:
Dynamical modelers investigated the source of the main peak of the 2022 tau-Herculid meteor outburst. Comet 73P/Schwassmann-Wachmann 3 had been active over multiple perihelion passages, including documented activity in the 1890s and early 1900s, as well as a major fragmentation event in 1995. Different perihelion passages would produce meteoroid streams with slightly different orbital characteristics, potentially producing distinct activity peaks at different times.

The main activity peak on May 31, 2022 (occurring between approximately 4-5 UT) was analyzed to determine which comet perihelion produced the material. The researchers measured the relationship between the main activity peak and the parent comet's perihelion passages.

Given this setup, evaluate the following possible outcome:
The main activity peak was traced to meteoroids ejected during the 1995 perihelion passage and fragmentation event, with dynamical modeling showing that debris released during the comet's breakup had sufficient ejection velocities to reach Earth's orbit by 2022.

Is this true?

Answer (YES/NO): YES